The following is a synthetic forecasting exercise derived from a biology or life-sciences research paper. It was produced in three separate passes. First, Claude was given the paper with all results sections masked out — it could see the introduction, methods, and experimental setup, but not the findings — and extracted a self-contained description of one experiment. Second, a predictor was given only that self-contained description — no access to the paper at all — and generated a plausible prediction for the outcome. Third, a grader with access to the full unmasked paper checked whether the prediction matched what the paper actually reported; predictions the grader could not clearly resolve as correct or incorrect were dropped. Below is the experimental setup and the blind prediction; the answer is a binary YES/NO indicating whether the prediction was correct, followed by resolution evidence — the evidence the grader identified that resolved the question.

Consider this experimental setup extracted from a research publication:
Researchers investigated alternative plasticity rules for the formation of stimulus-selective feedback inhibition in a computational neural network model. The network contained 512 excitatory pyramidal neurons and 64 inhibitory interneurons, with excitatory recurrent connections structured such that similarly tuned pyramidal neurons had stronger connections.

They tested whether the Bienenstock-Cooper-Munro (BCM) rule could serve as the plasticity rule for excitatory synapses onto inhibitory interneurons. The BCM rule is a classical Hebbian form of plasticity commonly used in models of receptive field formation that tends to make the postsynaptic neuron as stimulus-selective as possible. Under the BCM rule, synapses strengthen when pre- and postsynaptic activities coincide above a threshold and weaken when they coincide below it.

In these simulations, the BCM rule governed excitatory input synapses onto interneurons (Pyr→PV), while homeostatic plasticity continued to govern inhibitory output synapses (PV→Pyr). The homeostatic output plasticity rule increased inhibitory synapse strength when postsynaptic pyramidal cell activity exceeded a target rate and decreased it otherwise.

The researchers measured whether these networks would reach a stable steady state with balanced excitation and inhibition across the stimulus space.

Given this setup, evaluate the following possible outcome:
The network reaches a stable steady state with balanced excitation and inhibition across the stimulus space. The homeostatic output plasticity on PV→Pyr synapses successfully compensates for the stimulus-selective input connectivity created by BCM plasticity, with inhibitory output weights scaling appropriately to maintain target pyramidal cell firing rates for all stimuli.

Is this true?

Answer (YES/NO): NO